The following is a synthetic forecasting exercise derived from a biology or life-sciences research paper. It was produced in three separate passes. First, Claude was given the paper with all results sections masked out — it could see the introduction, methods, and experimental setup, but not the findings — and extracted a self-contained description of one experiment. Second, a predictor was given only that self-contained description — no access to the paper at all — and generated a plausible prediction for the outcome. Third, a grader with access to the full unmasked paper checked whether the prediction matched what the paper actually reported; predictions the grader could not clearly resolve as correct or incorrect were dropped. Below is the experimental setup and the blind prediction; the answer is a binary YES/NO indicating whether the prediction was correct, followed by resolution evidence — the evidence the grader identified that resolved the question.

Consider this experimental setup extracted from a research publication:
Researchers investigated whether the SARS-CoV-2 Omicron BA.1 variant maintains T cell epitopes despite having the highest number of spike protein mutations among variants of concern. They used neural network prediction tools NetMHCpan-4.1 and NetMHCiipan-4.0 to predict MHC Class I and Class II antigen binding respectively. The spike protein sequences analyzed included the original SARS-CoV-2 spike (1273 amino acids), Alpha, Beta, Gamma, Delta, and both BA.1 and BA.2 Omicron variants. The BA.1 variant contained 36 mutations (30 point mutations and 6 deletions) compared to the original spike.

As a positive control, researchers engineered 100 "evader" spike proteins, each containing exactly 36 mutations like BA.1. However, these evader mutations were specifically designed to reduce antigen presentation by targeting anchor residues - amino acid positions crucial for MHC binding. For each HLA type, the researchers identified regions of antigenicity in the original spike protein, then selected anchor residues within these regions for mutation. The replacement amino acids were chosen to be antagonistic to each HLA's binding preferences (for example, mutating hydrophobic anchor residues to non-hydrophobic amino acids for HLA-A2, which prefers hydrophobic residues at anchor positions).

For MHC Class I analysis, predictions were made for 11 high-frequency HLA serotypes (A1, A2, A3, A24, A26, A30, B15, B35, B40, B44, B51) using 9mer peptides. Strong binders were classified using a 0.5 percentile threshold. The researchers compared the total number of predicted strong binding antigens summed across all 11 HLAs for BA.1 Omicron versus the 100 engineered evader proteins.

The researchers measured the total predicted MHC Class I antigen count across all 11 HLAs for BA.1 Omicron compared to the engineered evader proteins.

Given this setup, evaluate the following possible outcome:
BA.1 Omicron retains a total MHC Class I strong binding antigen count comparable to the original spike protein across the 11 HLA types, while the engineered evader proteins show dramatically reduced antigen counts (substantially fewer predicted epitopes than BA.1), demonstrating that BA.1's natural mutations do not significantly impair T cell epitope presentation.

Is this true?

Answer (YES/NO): YES